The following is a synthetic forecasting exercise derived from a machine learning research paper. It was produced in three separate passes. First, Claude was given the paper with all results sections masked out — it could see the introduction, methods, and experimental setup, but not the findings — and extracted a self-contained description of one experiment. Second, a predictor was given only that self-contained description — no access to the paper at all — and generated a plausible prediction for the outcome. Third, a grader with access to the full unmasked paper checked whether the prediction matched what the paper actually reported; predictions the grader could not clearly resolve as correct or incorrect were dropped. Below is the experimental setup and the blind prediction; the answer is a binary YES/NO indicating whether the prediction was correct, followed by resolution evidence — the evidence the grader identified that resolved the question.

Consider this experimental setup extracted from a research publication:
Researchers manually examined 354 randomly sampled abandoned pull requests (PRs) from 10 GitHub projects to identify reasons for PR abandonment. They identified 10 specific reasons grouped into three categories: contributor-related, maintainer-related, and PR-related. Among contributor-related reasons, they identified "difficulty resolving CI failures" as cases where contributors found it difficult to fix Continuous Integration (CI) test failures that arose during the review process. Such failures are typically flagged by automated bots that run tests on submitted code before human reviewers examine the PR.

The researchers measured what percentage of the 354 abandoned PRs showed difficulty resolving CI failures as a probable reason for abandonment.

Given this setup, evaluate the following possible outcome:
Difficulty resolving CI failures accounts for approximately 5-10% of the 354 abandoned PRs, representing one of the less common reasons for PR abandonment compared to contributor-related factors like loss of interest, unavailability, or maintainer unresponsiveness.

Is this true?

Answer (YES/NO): NO